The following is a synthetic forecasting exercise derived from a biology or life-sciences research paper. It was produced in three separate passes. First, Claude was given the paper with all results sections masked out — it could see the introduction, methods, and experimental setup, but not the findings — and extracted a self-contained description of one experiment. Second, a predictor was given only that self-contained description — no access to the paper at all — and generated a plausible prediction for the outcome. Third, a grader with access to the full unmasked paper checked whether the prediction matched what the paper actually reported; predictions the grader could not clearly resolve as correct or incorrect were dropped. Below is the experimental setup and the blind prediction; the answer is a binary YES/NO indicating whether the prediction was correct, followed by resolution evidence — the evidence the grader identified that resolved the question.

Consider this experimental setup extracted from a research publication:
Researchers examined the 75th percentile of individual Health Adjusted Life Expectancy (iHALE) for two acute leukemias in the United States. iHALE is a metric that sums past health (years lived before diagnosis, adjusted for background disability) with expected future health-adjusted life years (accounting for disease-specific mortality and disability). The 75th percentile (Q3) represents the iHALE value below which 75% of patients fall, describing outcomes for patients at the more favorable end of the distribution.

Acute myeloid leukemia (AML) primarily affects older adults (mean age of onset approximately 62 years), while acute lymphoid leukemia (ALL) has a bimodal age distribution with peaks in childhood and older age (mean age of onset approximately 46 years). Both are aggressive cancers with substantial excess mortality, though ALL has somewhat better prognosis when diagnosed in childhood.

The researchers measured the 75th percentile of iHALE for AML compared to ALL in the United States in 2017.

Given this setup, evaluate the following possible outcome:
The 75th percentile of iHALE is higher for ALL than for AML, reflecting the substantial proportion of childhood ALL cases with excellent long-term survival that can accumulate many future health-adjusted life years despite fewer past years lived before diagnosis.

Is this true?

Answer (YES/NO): YES